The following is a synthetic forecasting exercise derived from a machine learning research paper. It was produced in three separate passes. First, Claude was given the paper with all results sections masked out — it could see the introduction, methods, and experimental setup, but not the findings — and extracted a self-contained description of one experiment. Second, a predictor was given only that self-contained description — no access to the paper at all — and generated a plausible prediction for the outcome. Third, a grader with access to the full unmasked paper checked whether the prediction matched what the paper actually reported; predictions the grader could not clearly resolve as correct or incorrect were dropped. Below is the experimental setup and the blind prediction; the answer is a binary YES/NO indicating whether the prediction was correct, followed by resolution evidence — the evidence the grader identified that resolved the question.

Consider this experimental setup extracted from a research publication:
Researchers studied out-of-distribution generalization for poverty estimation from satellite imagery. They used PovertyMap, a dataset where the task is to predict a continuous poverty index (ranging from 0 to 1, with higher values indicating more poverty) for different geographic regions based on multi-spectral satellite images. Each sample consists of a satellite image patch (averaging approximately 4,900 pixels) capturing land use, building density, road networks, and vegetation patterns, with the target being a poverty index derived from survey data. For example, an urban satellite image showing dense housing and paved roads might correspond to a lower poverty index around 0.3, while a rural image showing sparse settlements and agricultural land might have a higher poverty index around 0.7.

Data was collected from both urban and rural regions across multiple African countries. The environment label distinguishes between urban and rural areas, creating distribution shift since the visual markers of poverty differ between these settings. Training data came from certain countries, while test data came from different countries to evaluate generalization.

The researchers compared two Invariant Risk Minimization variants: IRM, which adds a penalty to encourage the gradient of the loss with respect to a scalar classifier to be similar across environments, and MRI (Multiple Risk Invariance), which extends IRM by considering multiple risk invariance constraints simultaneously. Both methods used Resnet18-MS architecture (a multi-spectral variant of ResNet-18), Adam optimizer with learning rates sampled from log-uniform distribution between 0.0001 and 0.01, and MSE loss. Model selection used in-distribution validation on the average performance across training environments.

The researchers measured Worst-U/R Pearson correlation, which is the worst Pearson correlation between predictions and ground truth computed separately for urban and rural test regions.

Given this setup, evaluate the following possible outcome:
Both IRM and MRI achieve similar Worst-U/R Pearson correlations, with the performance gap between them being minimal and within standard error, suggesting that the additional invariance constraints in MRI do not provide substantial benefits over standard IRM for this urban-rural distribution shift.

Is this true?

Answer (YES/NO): NO